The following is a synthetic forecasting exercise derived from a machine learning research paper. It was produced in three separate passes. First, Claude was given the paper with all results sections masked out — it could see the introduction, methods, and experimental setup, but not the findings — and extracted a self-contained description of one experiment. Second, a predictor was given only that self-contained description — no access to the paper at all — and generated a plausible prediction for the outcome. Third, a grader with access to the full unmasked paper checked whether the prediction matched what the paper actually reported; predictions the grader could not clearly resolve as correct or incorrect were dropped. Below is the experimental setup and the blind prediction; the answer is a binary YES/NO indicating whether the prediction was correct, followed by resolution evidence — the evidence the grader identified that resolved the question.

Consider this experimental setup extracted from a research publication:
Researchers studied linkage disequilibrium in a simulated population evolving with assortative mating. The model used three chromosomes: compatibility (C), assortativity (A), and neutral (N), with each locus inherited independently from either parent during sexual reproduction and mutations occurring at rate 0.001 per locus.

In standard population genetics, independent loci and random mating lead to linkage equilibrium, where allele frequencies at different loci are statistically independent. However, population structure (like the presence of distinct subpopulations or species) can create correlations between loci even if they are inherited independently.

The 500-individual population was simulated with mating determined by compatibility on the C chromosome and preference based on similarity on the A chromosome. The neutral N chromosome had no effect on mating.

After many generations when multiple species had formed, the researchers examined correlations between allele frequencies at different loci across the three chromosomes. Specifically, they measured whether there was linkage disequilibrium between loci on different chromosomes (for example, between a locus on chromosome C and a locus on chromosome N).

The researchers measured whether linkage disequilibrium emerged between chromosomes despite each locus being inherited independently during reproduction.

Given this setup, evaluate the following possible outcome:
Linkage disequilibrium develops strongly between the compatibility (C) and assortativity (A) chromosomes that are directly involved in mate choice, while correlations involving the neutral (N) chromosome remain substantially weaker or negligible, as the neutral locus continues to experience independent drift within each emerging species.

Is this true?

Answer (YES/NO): NO